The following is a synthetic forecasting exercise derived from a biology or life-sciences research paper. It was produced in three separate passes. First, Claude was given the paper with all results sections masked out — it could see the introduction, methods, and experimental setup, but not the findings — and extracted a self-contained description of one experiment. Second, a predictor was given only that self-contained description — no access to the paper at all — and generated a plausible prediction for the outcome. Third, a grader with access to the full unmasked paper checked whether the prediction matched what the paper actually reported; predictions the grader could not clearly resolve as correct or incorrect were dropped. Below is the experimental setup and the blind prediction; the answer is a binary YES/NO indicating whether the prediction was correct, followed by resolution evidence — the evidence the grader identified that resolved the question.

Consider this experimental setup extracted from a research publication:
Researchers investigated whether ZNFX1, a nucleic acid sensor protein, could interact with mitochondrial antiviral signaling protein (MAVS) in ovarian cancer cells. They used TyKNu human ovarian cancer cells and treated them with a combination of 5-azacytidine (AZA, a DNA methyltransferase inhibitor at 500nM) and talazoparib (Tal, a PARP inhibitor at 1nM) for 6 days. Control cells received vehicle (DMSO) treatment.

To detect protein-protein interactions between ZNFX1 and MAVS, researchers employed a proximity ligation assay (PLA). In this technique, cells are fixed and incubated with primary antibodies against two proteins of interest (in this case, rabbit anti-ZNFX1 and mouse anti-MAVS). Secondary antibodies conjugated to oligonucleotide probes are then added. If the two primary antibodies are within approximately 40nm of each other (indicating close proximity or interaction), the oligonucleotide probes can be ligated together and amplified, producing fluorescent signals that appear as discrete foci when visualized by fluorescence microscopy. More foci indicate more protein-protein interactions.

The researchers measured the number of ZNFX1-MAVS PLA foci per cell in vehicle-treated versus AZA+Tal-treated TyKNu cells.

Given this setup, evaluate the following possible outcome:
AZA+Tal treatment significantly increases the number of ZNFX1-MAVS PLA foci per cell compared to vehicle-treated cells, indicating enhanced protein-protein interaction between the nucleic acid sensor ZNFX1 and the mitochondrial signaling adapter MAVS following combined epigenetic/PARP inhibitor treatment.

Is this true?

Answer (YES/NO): YES